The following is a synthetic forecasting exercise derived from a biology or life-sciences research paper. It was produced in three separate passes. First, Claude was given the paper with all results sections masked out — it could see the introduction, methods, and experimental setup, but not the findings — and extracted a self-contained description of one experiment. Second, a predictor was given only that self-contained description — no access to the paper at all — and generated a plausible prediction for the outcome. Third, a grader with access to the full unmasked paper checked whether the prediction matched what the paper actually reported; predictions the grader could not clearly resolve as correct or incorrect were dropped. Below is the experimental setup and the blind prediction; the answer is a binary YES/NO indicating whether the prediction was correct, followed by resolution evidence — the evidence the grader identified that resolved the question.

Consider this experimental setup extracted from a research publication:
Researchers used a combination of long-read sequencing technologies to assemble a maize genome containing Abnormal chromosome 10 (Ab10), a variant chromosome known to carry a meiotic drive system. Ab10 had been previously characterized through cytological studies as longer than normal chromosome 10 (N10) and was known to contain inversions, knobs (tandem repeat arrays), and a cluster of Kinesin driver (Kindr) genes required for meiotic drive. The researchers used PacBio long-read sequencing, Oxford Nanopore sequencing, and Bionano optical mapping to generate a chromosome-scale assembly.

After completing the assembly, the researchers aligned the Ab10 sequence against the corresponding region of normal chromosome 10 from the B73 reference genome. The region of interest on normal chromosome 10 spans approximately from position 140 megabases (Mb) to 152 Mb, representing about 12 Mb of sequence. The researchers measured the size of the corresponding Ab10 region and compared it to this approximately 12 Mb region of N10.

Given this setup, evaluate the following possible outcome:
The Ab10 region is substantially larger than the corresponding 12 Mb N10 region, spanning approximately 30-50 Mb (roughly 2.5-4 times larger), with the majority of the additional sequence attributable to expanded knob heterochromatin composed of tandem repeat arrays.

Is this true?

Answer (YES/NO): NO